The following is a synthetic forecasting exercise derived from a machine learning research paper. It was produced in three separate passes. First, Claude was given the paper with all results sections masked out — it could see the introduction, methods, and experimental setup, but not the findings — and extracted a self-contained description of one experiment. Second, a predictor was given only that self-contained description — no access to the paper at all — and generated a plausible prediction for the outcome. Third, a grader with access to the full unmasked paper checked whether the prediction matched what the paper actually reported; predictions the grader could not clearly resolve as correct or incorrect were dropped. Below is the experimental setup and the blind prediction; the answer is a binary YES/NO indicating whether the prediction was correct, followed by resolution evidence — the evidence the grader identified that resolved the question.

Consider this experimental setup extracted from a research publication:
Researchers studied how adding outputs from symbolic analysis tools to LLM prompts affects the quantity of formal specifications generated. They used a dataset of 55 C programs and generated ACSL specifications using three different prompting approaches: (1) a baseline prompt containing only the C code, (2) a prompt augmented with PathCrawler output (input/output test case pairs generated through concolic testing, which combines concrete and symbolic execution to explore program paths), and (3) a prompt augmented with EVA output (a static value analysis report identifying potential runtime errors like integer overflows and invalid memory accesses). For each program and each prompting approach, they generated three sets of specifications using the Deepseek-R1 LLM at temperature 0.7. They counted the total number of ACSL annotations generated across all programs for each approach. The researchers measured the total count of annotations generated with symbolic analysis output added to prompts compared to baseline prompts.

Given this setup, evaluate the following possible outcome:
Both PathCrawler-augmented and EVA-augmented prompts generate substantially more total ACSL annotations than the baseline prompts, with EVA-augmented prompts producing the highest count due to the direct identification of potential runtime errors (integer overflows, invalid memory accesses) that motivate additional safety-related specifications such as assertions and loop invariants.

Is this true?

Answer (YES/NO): NO